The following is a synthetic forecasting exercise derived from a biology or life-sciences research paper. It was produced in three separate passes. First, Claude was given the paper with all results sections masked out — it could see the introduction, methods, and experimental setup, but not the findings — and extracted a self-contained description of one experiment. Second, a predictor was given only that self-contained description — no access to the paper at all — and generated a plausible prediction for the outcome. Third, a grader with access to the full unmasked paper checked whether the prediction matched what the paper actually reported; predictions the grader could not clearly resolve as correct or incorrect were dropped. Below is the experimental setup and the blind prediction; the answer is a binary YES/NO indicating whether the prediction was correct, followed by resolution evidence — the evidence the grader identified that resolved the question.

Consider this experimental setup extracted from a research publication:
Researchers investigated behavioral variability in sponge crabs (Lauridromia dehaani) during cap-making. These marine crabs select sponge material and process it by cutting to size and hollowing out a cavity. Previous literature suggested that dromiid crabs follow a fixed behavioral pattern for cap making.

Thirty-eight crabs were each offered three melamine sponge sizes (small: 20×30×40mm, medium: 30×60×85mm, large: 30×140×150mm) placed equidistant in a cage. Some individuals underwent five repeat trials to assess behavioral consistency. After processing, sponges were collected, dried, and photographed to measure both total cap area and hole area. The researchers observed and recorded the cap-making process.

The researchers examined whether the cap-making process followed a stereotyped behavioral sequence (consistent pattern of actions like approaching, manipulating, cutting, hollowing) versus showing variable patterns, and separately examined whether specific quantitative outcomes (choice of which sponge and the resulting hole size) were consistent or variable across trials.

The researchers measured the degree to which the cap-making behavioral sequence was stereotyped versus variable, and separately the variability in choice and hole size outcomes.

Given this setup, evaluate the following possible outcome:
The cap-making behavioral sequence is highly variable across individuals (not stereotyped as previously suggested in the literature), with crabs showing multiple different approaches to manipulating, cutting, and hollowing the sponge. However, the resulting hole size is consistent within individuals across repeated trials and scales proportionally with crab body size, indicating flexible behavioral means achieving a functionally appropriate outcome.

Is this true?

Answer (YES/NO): NO